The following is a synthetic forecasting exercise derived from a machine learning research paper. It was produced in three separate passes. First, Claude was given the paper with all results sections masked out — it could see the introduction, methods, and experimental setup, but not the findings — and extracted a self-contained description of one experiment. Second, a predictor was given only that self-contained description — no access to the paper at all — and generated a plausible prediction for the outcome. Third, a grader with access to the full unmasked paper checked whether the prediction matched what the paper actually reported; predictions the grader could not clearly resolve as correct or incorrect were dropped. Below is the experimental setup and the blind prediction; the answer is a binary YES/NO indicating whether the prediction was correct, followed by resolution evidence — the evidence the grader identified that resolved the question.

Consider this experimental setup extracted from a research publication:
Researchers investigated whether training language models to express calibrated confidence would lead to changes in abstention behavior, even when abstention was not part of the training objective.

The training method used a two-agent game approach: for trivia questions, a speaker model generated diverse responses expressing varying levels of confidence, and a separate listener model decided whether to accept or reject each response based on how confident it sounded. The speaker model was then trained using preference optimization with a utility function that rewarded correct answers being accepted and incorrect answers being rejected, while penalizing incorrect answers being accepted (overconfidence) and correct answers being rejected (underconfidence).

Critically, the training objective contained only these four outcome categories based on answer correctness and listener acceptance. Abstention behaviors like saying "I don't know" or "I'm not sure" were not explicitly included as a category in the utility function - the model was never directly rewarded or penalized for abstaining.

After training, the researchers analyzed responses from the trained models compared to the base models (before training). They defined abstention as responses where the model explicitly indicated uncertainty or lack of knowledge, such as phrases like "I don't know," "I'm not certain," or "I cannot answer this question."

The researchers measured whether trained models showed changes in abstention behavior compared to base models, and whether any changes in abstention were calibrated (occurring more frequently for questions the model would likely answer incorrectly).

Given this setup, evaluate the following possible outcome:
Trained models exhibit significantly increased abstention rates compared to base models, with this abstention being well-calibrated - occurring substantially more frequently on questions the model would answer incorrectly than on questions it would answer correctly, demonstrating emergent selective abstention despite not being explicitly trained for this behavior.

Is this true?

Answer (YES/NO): YES